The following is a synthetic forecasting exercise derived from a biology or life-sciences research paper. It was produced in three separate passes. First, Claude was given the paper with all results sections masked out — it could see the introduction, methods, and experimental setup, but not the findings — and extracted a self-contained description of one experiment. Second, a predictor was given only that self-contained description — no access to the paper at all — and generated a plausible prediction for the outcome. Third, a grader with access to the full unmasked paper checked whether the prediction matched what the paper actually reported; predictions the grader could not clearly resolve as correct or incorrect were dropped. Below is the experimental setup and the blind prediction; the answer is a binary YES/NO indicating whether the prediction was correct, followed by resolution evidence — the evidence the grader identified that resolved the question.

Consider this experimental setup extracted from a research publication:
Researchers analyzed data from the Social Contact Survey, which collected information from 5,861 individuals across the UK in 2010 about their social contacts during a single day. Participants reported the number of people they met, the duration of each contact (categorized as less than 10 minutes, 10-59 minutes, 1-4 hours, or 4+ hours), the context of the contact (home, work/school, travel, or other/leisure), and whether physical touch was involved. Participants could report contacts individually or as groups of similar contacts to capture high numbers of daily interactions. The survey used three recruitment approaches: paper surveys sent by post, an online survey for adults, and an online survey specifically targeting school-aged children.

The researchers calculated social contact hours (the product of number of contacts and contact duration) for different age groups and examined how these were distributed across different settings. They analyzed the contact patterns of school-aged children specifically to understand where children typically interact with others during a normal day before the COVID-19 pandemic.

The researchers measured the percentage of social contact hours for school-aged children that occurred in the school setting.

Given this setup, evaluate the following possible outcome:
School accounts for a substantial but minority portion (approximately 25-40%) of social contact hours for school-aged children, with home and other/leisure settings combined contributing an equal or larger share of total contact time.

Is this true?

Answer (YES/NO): NO